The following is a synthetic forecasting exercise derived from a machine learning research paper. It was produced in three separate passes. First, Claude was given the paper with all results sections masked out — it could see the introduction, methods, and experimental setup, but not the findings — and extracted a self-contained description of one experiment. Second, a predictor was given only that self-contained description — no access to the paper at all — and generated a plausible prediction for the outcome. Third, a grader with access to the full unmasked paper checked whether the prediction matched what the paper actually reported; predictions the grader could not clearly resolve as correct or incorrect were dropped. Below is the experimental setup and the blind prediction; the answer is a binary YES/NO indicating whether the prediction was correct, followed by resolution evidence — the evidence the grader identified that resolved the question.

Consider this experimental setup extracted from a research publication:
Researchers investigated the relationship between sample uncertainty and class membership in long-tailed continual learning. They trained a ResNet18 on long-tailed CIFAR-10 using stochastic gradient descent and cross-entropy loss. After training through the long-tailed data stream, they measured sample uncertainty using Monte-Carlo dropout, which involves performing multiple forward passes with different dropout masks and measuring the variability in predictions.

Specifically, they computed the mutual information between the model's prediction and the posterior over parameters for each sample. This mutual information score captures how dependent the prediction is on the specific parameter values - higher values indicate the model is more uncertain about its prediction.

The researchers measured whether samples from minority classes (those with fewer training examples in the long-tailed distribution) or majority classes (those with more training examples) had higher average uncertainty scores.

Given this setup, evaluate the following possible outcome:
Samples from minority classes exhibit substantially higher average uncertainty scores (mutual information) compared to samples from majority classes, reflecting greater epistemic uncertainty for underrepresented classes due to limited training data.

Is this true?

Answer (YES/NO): YES